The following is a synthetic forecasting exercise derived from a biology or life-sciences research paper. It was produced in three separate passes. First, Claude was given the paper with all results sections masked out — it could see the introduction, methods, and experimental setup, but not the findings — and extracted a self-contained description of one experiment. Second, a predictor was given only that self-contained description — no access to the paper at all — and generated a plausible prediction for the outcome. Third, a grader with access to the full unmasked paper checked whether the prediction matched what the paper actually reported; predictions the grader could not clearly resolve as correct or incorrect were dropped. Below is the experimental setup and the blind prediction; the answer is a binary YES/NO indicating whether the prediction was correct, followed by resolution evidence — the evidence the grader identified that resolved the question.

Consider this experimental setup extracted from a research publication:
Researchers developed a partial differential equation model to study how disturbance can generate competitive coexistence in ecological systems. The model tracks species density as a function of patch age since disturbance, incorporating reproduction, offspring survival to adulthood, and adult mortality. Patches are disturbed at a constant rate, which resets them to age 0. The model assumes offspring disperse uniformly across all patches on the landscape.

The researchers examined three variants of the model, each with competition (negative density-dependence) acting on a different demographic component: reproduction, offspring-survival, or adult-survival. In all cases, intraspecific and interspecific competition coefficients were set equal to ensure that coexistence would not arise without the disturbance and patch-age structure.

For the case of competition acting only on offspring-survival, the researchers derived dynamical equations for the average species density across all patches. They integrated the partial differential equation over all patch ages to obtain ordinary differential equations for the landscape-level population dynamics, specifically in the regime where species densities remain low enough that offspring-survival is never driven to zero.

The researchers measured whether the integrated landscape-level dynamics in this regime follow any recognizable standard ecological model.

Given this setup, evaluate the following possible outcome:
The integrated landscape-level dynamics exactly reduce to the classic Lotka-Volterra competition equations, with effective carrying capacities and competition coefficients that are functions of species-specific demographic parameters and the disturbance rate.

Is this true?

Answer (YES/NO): YES